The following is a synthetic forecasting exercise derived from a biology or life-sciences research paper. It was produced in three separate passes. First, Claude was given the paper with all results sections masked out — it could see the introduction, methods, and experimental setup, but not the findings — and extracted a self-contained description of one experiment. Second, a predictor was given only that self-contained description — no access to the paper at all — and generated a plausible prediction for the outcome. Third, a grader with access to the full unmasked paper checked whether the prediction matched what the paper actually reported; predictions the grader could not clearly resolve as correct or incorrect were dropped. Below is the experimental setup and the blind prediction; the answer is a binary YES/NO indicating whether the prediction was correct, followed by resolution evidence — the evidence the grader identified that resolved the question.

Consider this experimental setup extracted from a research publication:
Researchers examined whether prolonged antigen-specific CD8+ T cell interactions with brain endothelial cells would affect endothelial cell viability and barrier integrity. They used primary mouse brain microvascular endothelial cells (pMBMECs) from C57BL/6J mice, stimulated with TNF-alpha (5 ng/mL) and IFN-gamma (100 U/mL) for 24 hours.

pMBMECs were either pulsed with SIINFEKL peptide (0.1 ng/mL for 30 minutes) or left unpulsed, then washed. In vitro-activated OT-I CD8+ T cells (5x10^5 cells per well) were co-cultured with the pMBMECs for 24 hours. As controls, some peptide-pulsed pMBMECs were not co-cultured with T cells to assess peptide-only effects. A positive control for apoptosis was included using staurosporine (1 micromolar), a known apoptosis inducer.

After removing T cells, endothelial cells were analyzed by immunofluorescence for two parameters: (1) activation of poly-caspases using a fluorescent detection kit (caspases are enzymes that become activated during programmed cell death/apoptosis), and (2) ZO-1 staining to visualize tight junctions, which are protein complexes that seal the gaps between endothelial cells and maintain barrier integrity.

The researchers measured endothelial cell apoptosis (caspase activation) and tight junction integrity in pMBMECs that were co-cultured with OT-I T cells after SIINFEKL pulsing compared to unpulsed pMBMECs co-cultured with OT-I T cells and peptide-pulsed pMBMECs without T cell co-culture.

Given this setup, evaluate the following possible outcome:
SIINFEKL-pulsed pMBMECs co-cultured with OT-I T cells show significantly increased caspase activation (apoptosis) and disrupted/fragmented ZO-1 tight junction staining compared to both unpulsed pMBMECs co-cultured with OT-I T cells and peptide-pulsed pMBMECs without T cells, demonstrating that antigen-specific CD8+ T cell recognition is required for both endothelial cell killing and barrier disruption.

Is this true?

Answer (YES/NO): YES